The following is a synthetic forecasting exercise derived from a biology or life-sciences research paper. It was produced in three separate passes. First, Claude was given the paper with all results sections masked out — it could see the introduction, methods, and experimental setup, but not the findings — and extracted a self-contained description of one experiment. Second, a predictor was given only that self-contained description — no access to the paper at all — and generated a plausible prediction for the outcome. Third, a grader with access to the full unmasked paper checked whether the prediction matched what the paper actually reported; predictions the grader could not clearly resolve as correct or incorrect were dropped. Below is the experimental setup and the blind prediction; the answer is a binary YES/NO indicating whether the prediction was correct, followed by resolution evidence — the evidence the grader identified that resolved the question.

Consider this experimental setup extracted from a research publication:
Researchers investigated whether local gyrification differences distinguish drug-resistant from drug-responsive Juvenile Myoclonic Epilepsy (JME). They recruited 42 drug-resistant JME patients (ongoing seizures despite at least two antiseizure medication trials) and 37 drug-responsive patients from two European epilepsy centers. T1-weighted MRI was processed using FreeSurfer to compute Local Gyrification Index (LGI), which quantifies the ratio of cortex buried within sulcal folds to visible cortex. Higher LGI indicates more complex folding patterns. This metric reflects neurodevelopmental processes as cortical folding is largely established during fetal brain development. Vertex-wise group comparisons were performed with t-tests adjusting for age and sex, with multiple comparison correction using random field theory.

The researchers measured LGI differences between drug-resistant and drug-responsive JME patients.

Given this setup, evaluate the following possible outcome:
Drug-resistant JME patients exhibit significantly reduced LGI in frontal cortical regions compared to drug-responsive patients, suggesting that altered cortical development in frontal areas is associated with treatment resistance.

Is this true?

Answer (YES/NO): NO